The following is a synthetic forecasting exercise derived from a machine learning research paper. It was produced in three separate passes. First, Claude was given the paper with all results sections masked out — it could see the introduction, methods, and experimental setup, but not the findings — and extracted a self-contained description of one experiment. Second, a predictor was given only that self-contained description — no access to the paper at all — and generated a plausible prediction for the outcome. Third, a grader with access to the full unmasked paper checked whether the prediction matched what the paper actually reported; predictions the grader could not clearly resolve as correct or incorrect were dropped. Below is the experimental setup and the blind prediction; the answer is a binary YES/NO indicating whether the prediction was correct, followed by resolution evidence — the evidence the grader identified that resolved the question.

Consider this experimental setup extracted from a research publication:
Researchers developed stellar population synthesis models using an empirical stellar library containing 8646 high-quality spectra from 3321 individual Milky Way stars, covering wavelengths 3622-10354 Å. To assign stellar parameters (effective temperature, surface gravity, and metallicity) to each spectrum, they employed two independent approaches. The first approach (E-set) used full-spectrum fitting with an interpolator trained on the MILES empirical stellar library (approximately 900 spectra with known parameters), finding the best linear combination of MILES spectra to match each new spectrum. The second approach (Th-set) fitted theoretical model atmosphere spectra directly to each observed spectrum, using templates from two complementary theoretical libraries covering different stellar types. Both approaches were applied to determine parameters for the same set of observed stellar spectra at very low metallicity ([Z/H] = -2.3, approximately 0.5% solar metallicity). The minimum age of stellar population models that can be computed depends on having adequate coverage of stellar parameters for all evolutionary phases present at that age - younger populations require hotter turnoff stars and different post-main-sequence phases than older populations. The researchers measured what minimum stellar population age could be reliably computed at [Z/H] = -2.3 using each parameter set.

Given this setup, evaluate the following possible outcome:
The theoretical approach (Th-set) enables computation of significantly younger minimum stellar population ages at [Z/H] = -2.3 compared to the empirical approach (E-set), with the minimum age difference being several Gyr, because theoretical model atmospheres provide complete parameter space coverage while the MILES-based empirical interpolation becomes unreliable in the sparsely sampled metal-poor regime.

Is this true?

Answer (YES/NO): YES